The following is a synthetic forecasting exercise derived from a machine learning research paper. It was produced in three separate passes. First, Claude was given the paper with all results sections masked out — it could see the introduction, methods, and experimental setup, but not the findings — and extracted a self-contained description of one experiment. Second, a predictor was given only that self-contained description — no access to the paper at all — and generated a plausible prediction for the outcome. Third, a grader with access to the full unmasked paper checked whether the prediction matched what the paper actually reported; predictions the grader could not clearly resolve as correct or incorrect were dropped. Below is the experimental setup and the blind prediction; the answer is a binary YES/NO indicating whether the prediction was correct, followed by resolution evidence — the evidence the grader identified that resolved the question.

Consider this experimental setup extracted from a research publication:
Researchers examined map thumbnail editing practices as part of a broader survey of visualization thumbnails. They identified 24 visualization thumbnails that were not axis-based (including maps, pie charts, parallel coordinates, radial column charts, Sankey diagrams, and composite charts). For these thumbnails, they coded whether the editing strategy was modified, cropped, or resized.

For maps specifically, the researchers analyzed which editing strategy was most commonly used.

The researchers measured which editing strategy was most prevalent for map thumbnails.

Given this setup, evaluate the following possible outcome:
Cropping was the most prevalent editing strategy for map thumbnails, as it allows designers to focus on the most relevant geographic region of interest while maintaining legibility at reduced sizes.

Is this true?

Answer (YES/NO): YES